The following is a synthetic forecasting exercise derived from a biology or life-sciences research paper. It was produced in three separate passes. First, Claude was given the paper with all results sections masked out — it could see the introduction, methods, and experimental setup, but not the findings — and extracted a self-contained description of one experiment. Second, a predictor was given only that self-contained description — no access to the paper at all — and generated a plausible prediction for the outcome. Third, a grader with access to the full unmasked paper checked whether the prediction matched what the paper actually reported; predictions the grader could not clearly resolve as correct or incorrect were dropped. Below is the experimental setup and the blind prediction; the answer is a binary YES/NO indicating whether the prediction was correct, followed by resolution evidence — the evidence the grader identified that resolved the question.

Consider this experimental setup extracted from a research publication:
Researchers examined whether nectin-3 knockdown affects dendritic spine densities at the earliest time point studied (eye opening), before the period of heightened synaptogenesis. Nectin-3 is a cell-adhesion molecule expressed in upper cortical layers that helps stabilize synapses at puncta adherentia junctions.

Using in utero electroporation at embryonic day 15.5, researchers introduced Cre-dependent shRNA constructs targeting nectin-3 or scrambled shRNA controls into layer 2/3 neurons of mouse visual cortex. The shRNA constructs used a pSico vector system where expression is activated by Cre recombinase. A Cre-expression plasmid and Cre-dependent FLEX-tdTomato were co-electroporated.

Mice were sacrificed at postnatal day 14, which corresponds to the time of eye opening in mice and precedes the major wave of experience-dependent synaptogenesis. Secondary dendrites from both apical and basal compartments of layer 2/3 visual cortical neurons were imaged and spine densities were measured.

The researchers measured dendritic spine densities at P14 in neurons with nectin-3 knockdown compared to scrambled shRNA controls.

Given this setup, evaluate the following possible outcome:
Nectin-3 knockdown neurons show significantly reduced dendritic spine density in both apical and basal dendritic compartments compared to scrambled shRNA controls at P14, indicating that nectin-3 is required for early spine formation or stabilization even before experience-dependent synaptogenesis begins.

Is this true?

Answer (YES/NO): NO